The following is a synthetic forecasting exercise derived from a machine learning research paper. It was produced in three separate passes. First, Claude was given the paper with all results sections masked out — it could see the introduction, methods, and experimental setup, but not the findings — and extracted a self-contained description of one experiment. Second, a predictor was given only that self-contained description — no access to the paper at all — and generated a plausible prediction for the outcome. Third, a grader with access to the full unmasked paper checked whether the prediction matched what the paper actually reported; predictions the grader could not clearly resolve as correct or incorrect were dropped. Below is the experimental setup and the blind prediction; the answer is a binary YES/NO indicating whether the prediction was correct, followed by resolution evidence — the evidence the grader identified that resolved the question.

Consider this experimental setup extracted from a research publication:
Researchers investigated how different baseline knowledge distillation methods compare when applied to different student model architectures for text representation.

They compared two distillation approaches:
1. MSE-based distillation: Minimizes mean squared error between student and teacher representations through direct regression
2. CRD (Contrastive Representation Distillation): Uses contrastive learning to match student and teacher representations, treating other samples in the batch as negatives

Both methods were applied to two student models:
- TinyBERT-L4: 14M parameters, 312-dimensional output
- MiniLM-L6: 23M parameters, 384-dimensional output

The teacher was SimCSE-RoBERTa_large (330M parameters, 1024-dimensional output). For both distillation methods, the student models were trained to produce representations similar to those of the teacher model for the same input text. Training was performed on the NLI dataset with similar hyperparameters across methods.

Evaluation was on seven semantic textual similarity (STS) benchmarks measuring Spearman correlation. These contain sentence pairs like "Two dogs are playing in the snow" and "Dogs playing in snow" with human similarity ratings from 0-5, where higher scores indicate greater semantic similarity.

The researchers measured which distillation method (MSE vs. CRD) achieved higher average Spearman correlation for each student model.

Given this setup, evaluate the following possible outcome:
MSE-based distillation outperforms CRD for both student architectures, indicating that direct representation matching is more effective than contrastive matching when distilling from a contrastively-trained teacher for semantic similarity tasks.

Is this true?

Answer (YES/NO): NO